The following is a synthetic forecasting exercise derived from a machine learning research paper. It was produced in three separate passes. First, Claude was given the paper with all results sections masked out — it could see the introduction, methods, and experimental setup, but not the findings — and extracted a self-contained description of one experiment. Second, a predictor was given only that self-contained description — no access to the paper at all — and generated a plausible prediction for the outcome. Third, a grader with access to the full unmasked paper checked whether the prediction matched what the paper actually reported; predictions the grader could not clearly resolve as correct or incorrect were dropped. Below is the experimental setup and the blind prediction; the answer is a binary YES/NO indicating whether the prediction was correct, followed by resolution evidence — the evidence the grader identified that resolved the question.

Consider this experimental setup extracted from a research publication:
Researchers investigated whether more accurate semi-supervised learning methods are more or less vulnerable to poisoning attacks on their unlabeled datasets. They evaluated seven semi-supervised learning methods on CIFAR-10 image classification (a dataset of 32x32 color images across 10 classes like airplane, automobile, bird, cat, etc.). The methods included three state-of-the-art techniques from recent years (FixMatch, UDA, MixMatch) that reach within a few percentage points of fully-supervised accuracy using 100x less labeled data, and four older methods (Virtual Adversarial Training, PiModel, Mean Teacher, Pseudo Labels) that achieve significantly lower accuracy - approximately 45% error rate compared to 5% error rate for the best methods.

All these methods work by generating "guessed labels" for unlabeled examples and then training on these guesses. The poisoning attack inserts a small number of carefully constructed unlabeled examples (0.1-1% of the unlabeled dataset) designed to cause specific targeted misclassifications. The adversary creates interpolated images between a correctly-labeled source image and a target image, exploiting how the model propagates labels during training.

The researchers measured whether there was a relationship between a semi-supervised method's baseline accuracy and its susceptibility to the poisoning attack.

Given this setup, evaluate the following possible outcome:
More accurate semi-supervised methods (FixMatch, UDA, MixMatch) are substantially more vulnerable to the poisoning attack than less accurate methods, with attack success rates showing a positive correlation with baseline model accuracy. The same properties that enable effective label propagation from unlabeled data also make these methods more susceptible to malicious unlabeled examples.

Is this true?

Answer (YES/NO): YES